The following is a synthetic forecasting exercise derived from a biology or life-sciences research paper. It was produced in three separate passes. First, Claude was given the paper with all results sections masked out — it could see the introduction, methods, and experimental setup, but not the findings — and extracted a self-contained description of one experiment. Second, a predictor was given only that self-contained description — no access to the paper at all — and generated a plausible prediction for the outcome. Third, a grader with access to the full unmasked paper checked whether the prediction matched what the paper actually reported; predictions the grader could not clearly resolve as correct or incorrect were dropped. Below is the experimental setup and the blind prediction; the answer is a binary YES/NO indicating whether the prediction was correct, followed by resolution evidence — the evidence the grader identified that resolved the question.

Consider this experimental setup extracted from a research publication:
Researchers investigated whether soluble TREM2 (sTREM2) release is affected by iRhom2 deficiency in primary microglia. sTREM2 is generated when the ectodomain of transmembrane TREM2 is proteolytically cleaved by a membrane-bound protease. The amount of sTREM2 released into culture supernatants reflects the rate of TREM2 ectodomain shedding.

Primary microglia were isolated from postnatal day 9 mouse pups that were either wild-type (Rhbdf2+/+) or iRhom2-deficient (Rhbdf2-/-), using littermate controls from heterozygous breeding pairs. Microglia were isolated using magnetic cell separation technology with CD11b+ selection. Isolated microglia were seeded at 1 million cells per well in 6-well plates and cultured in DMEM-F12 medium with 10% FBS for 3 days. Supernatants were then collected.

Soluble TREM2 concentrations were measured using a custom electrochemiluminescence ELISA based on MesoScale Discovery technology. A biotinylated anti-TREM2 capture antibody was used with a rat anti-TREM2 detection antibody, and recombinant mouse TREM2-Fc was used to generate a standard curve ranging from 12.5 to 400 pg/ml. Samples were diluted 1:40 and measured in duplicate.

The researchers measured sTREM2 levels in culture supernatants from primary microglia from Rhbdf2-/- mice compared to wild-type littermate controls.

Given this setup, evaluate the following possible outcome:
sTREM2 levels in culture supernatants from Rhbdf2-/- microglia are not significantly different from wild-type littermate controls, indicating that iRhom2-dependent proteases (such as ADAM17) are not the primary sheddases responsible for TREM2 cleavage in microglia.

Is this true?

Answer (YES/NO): NO